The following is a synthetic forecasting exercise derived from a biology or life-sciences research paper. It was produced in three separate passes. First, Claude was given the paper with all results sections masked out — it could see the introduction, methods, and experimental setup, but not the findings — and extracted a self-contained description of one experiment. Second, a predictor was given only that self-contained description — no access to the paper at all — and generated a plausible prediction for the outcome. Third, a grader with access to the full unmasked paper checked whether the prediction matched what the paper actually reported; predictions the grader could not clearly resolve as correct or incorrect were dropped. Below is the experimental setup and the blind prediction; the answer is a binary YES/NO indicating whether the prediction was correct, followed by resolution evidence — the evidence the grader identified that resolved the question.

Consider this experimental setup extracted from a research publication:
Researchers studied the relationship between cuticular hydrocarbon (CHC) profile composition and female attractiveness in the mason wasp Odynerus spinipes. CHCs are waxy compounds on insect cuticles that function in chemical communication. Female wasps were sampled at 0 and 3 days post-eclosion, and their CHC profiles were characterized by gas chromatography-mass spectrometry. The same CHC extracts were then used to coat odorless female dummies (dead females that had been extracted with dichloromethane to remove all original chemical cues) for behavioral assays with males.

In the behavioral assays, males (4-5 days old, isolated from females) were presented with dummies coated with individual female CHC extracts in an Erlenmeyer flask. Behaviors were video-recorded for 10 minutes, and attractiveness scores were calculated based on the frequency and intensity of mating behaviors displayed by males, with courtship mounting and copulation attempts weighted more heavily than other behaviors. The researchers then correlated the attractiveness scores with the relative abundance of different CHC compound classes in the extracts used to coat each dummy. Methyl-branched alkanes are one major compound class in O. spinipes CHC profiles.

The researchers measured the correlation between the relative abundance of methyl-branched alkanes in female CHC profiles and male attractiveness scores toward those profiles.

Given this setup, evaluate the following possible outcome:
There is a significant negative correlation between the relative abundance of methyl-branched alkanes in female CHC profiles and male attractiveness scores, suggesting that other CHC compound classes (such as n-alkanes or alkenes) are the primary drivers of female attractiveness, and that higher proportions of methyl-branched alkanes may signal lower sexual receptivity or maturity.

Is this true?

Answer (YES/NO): YES